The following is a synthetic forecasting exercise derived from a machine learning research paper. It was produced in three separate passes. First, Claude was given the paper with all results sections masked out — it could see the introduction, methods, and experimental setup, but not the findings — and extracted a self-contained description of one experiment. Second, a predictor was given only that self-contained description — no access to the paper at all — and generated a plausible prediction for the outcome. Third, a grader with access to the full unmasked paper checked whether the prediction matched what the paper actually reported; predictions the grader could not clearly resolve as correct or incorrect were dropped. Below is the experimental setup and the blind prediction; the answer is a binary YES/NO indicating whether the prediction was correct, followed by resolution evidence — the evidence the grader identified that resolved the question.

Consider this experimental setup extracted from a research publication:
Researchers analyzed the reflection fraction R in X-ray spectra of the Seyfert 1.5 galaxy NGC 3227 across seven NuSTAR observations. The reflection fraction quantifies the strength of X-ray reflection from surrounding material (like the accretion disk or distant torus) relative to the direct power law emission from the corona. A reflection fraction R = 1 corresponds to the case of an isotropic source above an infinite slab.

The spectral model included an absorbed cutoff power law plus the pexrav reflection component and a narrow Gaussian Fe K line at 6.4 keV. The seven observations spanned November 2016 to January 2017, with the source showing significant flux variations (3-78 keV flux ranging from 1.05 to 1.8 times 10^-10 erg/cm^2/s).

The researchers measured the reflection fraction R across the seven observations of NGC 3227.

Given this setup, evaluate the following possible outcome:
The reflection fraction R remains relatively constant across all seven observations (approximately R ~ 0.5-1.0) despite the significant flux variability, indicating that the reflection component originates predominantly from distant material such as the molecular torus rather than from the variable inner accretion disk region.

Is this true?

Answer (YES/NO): NO